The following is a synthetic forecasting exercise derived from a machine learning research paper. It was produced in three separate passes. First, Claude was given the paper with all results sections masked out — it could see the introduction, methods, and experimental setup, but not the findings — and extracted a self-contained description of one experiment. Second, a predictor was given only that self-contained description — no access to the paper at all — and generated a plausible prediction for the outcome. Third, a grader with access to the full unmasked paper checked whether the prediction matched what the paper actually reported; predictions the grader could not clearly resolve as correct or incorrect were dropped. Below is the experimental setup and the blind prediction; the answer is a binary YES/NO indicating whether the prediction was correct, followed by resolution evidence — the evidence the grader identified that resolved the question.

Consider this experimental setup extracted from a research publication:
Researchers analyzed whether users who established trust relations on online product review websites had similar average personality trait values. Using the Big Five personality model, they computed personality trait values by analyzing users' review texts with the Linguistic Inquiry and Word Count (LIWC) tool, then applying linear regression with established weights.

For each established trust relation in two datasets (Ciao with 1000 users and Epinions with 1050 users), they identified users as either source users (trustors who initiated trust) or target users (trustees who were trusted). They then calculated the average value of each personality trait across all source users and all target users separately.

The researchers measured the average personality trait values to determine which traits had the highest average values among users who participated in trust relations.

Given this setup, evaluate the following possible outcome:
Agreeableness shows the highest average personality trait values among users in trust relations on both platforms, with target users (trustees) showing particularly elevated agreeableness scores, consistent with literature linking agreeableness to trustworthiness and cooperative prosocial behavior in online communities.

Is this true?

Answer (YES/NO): NO